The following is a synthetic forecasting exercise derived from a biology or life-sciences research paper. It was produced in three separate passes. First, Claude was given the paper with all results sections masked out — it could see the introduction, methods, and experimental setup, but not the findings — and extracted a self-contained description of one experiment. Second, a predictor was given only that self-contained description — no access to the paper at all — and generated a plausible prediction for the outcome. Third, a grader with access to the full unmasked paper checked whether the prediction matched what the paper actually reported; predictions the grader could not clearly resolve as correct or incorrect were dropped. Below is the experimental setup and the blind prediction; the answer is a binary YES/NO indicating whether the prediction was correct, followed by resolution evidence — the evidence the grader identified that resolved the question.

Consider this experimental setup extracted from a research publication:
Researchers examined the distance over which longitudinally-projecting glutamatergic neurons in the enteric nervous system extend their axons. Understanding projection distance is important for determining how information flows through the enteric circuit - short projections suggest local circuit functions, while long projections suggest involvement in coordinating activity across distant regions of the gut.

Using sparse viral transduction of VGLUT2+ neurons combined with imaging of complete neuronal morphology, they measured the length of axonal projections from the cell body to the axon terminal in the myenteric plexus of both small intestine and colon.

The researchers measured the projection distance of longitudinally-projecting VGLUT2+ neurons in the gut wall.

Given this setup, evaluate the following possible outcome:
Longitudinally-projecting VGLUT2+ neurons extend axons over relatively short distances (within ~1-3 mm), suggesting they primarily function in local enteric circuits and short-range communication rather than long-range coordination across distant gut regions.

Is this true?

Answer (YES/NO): NO